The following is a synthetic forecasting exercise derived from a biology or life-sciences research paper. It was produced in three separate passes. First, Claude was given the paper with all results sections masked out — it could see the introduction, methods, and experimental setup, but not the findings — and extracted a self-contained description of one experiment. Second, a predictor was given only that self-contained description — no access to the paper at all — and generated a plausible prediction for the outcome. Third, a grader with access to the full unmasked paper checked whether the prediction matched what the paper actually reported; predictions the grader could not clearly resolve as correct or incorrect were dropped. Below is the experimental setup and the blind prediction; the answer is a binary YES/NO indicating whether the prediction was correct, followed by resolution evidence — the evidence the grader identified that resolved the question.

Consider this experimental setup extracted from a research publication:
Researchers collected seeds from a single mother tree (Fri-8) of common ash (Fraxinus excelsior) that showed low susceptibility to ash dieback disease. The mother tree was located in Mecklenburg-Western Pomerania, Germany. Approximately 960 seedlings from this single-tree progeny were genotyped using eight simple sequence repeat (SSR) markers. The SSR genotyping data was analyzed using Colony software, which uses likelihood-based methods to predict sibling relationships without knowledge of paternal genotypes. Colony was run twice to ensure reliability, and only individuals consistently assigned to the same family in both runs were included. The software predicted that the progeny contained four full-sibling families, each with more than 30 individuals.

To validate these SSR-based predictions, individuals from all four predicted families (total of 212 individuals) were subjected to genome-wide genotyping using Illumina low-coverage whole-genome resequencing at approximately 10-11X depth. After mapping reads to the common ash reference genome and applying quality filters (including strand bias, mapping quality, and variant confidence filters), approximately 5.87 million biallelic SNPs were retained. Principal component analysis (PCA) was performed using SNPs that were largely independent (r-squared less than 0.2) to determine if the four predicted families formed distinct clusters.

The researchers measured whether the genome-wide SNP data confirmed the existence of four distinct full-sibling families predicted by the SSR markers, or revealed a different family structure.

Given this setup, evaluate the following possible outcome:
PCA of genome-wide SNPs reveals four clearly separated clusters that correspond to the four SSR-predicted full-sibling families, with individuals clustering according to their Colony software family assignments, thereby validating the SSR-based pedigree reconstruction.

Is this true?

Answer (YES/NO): NO